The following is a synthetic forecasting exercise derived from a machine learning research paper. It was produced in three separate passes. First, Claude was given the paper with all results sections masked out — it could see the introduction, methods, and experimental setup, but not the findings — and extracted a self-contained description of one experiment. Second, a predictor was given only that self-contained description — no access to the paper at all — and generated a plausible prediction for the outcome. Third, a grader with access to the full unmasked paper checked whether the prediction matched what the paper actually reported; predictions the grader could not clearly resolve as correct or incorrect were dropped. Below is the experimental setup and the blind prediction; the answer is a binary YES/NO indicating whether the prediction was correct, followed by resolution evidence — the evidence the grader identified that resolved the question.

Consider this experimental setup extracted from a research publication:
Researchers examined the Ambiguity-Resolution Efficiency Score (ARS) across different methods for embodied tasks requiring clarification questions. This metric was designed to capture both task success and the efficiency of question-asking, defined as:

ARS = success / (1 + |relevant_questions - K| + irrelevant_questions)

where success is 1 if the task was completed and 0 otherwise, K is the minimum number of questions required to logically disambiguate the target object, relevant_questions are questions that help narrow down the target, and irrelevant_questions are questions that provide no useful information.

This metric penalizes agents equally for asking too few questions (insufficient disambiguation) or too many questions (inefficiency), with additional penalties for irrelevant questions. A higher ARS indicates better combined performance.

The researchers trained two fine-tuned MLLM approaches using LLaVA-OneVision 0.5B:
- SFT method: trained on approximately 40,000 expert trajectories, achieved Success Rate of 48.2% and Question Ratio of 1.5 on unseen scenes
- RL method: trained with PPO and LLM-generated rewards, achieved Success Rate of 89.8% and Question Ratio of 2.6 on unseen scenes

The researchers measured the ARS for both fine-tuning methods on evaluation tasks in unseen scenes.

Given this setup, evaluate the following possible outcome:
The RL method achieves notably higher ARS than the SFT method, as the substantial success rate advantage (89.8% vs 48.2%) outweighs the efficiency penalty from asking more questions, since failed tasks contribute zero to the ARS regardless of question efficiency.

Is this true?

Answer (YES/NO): YES